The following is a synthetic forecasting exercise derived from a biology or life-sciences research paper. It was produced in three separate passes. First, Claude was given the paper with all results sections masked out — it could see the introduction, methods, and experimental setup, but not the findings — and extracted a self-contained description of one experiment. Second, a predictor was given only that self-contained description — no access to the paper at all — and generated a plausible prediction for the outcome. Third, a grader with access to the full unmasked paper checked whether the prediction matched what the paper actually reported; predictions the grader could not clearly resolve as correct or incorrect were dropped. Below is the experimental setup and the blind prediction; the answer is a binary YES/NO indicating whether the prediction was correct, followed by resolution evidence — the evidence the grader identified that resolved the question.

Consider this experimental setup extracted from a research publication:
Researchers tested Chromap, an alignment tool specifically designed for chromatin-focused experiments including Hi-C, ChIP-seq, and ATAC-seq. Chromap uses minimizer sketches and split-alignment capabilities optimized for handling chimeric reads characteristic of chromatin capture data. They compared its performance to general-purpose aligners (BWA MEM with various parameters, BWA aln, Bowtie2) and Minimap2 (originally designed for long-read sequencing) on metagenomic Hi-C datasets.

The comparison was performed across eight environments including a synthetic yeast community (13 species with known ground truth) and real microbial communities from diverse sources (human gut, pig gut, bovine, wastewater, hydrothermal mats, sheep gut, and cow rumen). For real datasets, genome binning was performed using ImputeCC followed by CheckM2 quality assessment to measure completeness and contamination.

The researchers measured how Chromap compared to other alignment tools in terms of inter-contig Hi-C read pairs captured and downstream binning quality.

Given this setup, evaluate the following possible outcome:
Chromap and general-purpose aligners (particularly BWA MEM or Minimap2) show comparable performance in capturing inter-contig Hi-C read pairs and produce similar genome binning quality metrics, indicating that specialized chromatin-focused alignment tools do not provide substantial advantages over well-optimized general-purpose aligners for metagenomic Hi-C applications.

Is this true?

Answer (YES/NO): NO